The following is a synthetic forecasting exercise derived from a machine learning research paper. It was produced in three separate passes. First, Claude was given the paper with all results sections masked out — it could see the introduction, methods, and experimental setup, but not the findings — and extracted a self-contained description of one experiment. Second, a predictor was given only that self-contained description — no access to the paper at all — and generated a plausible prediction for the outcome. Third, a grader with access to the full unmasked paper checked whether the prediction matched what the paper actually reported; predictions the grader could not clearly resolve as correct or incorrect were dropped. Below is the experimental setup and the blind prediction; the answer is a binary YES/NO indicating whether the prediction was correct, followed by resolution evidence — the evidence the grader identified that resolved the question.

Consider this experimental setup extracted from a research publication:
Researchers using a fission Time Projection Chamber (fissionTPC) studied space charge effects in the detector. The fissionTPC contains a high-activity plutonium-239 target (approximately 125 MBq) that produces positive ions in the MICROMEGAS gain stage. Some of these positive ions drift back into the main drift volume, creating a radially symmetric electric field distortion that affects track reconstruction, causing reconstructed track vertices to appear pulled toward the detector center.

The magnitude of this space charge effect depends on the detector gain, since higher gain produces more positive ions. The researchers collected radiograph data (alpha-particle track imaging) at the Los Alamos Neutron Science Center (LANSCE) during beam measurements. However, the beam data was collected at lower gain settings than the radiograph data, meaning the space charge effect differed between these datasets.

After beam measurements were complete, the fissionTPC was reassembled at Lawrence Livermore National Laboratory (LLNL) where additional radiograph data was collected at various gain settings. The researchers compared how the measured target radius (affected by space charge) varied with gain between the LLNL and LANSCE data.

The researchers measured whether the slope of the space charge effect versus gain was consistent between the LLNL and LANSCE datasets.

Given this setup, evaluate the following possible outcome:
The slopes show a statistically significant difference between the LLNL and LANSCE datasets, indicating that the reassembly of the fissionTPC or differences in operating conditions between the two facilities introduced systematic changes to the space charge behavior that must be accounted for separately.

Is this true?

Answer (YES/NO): NO